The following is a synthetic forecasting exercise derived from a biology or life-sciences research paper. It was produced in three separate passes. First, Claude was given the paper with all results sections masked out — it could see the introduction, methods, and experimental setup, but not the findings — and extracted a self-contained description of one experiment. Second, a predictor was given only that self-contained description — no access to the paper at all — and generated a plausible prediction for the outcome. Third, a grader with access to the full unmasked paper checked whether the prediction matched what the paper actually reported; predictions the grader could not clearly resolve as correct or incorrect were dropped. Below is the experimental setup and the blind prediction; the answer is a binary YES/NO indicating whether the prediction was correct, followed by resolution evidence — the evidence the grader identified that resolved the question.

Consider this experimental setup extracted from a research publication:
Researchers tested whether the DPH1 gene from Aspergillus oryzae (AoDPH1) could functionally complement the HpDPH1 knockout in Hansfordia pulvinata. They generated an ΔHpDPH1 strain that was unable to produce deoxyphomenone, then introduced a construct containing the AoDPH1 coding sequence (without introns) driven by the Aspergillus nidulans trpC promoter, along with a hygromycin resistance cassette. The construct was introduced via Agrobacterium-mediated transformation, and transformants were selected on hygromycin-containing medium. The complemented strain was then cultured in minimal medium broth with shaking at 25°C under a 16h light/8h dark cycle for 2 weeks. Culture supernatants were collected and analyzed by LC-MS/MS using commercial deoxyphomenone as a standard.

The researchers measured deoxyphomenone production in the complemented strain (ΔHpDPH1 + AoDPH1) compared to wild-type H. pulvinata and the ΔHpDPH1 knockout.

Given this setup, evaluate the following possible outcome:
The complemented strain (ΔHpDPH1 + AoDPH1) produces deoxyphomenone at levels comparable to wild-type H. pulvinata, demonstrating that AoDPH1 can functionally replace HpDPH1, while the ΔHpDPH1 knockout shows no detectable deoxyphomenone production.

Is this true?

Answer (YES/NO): NO